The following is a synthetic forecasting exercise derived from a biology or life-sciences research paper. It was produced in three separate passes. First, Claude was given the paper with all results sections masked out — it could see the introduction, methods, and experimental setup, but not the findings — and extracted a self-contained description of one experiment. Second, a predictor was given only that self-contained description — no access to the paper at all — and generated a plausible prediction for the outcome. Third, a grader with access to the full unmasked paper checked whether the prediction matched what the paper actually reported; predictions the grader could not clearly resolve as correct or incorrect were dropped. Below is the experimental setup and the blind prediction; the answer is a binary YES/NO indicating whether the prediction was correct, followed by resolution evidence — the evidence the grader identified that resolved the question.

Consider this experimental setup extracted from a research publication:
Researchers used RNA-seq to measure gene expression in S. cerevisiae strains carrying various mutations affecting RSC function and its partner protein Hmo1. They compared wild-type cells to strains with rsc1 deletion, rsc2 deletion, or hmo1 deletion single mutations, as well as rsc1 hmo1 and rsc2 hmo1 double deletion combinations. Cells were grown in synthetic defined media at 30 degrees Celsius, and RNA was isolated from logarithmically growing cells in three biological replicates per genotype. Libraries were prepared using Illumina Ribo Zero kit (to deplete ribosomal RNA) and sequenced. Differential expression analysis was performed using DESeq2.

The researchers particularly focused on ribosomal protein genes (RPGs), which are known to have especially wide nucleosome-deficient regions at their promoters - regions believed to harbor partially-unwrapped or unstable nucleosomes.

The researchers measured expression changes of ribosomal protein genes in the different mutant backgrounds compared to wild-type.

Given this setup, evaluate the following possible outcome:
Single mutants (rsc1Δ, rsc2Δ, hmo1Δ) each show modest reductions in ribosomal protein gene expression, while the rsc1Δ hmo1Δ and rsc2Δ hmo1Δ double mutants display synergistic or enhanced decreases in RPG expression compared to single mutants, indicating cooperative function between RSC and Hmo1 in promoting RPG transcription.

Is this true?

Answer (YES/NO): NO